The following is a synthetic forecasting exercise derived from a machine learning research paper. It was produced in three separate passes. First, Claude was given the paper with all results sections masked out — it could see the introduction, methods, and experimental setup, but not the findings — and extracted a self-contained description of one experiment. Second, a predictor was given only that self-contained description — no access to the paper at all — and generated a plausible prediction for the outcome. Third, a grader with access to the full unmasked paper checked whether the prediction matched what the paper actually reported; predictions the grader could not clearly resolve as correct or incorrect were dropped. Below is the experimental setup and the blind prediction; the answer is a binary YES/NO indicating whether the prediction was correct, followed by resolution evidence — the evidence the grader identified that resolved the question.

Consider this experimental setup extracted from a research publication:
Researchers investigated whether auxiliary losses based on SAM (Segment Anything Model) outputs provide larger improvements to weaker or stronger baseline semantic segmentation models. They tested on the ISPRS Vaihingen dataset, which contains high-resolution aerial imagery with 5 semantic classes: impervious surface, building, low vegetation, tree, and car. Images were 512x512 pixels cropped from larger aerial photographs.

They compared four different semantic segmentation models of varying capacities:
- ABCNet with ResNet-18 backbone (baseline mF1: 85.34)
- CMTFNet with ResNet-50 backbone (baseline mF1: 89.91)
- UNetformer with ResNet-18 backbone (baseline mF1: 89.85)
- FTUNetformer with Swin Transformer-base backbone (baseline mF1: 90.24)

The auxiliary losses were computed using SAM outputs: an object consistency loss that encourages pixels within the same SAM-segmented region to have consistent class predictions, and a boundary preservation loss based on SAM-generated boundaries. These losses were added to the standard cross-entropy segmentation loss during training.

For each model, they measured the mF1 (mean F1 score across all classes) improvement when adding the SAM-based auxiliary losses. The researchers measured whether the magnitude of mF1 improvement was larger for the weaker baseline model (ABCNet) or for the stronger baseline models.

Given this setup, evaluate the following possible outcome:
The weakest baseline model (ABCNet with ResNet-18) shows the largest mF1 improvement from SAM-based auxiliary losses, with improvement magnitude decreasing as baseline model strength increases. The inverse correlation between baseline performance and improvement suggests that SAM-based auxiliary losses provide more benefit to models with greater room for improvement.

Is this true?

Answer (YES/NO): NO